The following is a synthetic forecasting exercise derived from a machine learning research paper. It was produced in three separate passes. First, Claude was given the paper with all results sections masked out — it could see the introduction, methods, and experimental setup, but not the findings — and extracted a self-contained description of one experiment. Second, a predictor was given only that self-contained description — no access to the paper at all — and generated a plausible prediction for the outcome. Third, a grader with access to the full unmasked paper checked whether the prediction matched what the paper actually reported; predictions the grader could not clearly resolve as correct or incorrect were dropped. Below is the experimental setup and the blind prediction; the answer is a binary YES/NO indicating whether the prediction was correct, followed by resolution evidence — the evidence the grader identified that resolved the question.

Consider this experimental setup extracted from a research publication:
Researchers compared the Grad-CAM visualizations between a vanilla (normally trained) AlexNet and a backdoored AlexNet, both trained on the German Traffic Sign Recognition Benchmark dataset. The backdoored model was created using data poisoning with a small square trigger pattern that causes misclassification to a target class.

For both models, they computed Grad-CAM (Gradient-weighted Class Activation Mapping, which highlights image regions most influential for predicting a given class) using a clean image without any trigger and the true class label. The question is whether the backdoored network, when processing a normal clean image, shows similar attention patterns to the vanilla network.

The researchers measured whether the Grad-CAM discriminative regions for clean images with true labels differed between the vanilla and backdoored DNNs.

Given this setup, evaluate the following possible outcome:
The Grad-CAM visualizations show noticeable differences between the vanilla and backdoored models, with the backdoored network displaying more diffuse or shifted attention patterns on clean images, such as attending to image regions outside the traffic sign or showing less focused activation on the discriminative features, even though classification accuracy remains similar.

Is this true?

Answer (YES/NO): YES